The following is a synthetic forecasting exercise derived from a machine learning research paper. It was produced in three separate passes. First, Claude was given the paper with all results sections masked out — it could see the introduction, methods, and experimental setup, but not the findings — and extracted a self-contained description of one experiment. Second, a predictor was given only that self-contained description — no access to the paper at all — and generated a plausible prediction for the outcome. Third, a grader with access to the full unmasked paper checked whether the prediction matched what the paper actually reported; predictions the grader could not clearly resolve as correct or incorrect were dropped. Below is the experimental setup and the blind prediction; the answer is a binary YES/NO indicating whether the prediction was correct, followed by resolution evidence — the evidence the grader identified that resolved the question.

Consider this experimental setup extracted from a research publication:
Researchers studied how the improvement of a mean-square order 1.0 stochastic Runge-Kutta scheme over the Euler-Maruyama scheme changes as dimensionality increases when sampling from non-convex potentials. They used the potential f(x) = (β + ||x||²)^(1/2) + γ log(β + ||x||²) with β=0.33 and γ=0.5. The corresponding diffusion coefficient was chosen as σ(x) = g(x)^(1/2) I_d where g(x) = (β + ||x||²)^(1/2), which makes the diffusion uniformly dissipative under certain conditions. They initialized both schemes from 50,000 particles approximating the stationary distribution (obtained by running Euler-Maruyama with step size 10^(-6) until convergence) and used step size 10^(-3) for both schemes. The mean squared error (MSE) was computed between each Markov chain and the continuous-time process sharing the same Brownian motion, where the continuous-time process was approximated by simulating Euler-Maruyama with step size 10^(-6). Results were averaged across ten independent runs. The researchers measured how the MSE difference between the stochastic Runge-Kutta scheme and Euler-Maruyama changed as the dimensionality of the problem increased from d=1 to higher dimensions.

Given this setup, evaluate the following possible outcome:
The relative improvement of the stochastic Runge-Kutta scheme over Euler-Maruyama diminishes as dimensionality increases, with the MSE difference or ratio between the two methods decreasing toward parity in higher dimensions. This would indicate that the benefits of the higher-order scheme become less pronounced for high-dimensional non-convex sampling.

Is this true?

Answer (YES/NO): YES